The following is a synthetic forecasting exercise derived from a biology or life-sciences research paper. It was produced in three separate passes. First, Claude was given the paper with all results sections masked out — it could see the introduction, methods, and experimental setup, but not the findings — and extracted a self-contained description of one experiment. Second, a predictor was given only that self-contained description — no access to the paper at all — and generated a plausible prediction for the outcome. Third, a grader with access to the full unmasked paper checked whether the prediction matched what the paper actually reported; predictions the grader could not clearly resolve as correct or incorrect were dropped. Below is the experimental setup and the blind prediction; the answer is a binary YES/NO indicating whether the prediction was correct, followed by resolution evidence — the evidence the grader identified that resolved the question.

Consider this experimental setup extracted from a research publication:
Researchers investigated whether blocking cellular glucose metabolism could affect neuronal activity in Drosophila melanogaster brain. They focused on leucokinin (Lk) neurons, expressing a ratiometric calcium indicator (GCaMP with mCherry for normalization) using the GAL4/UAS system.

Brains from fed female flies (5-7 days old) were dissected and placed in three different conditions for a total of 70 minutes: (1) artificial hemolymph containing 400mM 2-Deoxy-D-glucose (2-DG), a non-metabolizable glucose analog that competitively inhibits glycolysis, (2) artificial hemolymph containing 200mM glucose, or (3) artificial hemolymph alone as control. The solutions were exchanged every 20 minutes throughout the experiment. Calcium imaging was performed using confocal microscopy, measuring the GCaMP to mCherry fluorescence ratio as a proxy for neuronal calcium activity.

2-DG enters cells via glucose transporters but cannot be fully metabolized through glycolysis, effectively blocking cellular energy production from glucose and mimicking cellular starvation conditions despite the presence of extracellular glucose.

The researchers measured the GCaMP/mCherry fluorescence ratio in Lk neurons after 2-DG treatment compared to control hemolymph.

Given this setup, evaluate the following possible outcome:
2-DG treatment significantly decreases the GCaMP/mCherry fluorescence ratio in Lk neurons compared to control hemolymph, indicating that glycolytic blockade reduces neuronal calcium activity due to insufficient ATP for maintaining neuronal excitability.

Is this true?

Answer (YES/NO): NO